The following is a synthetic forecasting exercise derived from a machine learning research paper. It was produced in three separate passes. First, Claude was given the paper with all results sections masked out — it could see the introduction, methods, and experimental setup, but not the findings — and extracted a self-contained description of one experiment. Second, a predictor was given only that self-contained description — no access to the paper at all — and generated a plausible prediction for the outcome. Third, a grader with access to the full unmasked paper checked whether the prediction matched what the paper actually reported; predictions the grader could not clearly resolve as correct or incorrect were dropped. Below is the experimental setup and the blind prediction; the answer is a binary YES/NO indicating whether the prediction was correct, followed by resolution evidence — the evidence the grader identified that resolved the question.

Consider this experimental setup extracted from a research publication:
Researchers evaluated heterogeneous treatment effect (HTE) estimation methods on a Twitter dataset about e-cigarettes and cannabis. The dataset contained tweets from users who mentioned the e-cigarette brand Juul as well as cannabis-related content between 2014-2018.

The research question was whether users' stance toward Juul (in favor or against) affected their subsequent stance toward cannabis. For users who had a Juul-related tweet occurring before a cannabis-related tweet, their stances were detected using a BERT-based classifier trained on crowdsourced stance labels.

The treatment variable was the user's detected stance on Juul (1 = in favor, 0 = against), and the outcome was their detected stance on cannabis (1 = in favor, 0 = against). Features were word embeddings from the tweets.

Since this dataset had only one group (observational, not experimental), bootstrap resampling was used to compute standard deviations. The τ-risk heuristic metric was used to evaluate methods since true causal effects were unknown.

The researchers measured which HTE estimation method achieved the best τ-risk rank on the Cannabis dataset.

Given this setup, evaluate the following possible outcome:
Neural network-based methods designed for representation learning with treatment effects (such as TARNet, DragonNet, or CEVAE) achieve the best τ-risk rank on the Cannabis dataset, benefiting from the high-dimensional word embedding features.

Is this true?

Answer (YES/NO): NO